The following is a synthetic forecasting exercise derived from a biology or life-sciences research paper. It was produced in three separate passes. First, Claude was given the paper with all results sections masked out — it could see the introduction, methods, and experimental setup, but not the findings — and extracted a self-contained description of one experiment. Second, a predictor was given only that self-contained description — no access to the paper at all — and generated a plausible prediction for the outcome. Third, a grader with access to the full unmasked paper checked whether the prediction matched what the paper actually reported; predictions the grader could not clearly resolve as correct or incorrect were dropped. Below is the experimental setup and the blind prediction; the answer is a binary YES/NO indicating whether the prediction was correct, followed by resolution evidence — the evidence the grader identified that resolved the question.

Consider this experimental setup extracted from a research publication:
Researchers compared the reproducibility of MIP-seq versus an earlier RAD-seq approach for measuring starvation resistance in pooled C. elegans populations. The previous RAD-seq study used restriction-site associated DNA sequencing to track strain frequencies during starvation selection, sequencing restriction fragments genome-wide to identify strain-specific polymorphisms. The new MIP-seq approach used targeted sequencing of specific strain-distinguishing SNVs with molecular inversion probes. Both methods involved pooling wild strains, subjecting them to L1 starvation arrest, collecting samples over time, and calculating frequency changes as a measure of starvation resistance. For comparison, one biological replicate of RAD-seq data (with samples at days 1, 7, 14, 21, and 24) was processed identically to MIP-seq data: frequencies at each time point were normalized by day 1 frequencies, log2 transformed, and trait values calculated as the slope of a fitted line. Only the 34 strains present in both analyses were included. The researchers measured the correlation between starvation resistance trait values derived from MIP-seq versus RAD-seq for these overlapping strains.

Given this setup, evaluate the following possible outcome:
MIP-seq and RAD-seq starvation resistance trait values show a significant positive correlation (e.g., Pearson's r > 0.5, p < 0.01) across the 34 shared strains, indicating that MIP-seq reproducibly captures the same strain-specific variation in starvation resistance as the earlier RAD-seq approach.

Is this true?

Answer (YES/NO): NO